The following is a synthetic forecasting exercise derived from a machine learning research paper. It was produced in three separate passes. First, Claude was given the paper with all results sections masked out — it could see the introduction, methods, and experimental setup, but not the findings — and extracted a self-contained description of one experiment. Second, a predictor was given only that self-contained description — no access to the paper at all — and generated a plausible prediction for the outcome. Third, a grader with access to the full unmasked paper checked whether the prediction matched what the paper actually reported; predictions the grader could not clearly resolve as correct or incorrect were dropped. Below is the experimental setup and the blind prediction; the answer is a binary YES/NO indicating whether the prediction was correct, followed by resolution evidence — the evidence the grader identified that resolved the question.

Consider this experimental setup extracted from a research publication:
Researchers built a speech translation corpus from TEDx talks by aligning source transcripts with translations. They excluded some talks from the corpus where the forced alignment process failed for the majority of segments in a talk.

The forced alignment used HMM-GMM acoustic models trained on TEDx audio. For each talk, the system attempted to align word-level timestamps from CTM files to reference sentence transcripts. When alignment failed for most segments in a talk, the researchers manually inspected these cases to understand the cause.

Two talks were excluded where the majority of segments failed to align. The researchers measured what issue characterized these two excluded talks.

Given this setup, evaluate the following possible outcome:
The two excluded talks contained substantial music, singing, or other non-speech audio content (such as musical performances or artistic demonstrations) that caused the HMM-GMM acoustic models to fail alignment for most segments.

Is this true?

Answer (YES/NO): NO